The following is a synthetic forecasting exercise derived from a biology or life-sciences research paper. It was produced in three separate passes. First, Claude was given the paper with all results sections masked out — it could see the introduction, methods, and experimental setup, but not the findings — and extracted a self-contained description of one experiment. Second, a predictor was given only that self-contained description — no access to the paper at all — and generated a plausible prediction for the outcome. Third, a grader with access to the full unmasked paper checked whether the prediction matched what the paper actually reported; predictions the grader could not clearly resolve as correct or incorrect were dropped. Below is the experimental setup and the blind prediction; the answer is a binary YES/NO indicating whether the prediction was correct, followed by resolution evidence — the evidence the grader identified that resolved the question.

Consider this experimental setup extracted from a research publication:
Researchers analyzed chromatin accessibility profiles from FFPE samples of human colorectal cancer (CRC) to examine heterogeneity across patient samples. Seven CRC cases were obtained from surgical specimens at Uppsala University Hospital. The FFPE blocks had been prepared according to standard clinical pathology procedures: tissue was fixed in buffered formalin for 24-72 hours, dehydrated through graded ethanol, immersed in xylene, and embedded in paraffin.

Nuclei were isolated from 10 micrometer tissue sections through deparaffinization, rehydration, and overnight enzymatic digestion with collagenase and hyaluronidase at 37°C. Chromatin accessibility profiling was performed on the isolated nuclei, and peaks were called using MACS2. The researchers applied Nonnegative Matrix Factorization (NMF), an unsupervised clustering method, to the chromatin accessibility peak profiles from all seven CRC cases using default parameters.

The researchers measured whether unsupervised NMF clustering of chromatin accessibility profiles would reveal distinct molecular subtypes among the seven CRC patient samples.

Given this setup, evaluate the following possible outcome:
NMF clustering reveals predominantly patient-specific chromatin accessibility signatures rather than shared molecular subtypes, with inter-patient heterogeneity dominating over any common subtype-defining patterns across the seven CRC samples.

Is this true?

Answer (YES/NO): NO